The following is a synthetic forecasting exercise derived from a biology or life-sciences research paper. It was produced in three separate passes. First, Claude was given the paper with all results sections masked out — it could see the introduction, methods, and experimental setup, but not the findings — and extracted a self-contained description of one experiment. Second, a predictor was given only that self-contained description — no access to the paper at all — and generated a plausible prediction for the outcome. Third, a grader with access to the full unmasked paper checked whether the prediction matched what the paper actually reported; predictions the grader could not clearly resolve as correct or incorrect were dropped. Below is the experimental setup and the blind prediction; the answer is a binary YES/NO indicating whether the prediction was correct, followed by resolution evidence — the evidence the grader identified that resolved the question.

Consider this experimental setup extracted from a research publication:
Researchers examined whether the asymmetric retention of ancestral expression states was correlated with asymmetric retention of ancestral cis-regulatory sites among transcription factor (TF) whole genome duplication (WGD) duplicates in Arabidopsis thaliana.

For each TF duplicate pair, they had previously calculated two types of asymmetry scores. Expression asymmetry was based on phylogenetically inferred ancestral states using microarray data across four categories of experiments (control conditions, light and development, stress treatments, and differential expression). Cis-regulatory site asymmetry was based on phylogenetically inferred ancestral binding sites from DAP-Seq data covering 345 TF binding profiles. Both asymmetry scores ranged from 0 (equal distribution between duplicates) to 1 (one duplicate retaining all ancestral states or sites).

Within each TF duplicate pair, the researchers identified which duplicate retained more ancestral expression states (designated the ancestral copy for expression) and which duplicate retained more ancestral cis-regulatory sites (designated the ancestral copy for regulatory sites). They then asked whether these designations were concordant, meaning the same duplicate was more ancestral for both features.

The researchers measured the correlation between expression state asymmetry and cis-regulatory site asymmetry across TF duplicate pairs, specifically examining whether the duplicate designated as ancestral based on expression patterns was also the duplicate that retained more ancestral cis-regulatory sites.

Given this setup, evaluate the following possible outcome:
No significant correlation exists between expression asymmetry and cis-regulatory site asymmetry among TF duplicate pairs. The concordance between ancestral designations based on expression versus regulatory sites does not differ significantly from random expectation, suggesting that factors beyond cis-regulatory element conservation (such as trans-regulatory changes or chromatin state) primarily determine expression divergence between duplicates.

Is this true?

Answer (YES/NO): NO